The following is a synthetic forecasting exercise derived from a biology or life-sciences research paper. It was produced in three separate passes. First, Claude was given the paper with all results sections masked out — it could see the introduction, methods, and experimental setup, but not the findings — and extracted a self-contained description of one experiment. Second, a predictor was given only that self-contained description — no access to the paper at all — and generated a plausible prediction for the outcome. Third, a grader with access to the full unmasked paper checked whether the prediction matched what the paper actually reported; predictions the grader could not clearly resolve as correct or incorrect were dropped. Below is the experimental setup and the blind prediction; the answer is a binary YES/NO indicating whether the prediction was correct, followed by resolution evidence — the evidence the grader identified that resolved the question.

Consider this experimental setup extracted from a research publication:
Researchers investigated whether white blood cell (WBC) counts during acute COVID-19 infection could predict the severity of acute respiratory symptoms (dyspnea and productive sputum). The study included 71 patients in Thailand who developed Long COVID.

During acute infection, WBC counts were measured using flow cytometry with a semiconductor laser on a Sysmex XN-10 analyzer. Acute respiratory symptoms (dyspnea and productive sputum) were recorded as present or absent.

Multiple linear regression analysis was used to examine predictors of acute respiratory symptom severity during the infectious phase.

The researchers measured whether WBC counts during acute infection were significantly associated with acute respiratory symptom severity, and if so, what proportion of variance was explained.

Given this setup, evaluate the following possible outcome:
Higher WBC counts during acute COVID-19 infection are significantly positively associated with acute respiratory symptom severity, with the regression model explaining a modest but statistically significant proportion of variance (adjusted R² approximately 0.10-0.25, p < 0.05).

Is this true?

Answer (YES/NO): NO